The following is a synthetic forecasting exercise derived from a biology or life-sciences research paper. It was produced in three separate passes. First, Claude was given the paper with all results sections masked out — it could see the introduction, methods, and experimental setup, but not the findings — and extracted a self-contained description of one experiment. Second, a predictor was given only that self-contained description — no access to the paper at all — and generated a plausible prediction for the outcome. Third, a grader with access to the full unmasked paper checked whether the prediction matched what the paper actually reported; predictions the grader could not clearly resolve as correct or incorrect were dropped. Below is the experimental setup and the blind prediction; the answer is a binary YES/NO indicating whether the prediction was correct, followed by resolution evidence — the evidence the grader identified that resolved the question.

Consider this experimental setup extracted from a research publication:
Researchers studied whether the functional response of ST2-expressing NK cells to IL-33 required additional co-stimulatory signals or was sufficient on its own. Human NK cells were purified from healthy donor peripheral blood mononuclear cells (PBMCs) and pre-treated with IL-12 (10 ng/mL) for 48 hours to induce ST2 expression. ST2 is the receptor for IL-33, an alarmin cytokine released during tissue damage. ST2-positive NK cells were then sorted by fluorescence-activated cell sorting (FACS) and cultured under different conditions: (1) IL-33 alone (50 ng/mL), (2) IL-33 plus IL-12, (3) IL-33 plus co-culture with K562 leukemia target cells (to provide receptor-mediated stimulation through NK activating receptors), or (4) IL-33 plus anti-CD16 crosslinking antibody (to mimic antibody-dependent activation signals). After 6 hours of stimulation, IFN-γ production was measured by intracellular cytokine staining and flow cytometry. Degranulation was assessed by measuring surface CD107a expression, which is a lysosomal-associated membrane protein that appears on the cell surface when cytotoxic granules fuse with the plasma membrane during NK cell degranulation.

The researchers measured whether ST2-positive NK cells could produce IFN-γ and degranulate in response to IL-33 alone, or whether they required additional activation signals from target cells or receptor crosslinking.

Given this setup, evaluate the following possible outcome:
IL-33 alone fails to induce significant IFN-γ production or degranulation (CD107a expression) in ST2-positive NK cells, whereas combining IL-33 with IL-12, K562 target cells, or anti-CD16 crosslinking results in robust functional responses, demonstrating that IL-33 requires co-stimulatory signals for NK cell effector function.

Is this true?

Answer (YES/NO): NO